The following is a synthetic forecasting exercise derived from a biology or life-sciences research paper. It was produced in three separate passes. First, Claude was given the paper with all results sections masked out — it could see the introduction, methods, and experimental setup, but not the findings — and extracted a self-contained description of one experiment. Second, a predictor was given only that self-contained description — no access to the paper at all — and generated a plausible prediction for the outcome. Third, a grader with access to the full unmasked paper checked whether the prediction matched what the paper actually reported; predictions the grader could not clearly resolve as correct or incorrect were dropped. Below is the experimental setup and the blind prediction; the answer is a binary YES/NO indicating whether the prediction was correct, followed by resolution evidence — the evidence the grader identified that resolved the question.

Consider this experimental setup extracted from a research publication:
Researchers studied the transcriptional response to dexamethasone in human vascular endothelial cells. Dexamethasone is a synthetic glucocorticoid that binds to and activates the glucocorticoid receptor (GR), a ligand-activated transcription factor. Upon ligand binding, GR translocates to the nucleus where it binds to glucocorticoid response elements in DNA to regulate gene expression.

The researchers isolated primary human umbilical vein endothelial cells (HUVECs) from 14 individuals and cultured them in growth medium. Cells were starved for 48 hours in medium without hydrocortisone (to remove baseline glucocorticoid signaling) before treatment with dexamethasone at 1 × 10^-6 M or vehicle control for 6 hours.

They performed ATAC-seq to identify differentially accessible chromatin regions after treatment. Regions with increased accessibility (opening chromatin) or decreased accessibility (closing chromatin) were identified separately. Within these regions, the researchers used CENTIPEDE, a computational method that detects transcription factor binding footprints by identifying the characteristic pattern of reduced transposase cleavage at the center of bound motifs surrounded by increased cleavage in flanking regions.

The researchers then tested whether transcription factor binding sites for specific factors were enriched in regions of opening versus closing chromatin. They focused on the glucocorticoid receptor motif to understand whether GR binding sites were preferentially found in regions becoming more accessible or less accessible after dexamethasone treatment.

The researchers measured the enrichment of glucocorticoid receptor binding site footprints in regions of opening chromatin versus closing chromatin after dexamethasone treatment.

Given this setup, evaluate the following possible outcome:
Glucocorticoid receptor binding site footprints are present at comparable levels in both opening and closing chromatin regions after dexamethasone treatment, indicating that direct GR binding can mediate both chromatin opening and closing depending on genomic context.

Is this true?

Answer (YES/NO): NO